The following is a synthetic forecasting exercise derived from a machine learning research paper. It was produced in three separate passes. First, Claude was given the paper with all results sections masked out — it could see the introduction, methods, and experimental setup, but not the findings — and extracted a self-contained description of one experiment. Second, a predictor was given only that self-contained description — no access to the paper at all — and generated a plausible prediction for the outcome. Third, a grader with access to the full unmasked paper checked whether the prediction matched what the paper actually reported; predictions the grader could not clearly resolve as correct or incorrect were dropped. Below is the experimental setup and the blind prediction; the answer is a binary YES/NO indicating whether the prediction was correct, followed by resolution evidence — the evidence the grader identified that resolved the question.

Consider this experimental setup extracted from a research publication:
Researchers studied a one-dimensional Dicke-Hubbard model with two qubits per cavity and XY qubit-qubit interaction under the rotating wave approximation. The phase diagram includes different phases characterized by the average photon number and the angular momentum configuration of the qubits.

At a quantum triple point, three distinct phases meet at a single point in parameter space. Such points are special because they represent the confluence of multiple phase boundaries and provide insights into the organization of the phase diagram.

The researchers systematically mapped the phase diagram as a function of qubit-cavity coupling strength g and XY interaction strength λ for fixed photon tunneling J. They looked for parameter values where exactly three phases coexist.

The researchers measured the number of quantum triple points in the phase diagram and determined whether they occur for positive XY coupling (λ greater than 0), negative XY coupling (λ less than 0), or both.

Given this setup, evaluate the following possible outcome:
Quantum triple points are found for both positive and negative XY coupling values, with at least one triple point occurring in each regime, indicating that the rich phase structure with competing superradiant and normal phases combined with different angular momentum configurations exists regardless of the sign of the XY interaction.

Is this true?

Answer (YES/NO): YES